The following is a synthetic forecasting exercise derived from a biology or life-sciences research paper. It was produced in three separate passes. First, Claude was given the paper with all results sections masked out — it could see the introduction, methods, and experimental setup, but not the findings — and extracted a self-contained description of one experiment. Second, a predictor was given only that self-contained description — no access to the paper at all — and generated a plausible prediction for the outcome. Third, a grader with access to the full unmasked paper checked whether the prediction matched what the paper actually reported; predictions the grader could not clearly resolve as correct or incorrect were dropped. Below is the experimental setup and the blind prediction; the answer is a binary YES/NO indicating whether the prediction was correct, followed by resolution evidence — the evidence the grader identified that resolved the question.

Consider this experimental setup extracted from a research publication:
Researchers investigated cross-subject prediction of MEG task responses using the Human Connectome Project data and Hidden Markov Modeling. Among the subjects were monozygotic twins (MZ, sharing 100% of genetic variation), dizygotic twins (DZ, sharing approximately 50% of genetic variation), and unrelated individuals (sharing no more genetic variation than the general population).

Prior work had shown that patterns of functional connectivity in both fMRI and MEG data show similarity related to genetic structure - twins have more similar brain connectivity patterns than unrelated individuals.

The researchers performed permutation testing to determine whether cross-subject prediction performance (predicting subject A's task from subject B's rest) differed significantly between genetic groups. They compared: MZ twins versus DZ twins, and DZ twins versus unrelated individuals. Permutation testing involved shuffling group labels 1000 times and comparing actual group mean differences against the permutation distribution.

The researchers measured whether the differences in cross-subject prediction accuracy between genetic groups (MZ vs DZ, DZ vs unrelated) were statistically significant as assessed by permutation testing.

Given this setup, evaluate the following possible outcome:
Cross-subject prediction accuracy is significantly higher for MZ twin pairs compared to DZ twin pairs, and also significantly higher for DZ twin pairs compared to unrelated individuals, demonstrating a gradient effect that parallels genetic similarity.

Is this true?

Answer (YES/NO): NO